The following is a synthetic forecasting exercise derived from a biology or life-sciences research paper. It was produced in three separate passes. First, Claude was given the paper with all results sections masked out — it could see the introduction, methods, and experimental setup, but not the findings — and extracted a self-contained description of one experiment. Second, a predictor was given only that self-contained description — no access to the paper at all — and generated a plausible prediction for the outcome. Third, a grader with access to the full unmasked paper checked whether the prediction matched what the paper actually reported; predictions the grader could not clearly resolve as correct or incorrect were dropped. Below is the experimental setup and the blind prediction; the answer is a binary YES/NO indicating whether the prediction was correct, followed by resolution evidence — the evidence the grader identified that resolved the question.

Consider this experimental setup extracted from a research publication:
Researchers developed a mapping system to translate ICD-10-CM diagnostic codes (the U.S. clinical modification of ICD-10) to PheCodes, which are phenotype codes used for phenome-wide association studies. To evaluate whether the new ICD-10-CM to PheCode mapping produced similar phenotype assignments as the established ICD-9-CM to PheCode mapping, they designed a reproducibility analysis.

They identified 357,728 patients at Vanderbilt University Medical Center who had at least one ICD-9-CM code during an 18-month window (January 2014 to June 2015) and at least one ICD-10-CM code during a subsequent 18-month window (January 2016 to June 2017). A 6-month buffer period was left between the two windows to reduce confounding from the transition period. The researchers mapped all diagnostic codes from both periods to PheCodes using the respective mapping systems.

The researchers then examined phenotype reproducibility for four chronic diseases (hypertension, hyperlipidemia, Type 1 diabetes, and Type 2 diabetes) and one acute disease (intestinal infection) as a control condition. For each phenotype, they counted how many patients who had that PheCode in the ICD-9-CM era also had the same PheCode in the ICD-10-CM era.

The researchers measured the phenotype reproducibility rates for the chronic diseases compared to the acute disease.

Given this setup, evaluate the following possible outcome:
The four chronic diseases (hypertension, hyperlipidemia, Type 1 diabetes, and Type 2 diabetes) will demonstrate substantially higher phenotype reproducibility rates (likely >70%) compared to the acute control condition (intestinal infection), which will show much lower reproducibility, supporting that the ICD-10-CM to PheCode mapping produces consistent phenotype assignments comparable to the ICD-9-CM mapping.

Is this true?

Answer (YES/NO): YES